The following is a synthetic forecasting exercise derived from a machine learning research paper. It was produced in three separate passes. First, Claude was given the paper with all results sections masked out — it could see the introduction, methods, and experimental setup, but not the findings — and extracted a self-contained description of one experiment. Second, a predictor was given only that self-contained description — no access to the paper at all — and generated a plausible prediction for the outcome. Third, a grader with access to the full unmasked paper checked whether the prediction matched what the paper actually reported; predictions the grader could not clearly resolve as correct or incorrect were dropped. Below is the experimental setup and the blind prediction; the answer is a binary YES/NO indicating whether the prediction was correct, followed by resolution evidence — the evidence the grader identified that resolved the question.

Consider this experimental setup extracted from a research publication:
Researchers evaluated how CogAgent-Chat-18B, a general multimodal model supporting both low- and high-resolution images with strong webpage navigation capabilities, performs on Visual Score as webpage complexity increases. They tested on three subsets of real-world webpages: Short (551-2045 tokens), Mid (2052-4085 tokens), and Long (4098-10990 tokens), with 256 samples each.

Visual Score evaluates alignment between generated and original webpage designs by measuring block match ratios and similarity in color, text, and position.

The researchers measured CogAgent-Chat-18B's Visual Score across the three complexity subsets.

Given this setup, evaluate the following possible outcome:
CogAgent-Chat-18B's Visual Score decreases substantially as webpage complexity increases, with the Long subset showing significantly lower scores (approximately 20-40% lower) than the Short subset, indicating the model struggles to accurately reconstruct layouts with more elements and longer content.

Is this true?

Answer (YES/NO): NO